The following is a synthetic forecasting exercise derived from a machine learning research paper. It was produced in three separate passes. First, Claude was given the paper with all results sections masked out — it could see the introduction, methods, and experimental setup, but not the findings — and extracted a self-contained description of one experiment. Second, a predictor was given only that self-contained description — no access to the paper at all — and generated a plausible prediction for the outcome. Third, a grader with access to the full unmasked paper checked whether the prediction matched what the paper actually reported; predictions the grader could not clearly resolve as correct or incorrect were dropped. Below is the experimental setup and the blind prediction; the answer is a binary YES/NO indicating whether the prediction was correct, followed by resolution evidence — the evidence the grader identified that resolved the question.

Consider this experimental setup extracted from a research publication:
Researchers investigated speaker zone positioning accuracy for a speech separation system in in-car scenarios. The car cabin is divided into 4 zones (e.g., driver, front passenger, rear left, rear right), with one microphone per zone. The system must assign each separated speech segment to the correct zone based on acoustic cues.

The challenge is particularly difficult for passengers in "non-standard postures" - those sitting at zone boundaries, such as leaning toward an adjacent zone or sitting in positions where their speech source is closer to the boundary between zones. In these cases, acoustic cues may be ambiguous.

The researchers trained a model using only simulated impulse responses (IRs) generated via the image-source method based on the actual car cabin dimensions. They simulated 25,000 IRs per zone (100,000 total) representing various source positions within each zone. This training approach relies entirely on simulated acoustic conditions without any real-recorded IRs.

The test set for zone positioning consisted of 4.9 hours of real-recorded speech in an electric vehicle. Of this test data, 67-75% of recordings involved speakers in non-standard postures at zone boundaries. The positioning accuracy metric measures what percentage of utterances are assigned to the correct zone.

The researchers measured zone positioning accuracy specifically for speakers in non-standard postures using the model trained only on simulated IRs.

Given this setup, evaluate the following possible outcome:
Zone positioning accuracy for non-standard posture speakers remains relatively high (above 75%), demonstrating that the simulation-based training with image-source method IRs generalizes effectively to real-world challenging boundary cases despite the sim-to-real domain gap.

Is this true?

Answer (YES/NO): NO